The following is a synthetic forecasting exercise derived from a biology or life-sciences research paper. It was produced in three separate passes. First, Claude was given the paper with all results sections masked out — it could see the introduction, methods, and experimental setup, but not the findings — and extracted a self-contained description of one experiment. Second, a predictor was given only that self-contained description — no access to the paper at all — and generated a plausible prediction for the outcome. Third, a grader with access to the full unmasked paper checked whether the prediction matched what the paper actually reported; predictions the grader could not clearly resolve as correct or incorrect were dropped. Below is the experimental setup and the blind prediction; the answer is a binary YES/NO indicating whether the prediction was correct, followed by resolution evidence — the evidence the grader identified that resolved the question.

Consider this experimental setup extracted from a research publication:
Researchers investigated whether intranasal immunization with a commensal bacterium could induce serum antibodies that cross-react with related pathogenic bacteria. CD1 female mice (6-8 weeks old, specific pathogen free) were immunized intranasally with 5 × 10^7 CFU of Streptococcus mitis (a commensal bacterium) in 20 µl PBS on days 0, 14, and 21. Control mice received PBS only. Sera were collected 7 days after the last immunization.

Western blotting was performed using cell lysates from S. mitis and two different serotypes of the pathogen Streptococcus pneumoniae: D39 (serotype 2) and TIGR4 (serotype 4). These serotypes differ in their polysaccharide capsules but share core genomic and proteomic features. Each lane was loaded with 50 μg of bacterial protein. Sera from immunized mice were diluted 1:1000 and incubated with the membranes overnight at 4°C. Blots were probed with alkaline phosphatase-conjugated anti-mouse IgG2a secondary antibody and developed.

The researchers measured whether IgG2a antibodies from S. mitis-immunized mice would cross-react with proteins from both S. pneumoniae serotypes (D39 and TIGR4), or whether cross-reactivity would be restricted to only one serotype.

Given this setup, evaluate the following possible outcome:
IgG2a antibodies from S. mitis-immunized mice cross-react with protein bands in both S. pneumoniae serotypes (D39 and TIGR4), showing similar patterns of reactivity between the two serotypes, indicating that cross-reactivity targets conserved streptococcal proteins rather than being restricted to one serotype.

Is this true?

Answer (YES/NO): YES